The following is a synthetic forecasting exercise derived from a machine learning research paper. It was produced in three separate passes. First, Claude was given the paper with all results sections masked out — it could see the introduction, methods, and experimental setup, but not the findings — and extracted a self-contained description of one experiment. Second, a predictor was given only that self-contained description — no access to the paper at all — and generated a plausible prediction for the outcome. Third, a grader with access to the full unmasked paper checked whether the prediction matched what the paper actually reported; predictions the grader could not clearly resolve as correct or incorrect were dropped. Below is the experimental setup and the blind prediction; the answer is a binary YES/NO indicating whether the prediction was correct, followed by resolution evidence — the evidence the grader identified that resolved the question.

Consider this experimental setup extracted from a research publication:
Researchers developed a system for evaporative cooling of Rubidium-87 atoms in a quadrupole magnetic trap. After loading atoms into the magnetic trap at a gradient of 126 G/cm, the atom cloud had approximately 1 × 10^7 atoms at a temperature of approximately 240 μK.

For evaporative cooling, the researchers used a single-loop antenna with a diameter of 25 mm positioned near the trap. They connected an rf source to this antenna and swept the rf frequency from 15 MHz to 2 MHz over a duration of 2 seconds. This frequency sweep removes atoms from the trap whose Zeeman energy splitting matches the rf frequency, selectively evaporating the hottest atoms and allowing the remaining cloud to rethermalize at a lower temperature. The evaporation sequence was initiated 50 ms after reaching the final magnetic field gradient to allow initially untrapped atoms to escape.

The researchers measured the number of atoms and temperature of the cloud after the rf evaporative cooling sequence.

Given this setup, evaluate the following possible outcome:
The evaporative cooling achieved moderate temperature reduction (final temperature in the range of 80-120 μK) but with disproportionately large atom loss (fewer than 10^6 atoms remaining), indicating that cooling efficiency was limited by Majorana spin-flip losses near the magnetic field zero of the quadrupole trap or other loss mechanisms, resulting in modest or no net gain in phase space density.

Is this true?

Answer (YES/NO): NO